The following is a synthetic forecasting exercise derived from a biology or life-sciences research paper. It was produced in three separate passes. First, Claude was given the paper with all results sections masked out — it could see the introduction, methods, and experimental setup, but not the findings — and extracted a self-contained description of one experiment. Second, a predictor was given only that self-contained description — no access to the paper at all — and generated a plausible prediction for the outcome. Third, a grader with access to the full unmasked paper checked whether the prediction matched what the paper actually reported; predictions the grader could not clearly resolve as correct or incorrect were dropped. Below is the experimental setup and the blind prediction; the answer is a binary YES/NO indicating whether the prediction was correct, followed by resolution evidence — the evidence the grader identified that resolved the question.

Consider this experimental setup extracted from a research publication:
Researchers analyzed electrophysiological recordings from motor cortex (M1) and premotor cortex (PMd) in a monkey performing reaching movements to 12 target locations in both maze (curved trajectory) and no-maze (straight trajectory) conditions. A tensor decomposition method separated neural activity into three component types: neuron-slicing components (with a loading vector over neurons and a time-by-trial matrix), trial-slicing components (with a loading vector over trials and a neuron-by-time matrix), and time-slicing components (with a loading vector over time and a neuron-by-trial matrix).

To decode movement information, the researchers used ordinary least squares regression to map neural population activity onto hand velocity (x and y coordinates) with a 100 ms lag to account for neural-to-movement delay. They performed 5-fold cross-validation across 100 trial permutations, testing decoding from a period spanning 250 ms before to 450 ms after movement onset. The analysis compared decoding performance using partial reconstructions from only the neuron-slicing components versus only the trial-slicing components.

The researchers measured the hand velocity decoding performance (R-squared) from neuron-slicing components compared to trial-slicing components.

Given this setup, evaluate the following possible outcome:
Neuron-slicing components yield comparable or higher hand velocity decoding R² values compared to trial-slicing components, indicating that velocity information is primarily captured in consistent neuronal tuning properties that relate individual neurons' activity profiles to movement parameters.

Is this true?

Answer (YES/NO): NO